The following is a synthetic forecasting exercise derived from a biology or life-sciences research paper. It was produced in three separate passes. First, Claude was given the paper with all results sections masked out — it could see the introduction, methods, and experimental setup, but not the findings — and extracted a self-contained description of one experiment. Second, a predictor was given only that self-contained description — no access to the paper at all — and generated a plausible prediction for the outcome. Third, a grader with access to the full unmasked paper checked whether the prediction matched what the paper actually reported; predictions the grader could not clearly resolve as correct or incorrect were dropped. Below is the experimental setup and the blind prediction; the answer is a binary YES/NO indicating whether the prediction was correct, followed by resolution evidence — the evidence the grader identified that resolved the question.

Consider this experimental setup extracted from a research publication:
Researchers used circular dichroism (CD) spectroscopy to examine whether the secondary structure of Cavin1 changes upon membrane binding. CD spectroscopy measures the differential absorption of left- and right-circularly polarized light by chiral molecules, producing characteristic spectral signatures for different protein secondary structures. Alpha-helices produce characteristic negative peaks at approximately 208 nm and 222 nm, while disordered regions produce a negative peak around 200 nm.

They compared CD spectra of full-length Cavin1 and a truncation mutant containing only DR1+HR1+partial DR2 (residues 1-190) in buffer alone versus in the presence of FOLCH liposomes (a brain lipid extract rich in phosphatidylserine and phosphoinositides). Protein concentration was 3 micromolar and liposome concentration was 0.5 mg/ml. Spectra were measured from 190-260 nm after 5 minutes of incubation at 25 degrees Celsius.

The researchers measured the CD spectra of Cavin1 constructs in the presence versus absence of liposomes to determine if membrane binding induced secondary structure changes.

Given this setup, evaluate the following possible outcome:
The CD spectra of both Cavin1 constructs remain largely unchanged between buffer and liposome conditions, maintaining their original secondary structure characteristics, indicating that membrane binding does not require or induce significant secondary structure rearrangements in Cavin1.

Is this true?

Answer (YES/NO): NO